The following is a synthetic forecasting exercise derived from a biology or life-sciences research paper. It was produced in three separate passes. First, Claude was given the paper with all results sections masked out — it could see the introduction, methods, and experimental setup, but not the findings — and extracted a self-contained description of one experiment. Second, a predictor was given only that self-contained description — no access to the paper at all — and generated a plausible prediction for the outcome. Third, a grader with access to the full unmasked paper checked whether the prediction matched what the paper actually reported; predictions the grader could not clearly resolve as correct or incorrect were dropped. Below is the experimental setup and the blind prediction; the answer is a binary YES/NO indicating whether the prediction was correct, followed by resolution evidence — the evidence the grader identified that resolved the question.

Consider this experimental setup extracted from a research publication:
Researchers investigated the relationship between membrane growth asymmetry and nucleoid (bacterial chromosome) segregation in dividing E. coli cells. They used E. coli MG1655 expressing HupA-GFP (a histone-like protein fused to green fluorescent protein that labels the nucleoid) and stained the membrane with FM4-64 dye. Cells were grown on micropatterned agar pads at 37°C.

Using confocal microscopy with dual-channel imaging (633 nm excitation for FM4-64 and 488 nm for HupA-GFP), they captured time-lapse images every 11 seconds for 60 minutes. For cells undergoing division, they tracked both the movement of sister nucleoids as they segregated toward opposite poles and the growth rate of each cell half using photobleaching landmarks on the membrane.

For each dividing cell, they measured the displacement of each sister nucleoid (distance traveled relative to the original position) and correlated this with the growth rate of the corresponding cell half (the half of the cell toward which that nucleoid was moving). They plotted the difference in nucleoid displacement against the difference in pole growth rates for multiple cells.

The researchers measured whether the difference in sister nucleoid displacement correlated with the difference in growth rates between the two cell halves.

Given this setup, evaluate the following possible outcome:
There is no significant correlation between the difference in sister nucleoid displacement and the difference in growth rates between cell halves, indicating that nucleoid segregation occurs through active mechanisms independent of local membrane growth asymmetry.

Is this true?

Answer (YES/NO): NO